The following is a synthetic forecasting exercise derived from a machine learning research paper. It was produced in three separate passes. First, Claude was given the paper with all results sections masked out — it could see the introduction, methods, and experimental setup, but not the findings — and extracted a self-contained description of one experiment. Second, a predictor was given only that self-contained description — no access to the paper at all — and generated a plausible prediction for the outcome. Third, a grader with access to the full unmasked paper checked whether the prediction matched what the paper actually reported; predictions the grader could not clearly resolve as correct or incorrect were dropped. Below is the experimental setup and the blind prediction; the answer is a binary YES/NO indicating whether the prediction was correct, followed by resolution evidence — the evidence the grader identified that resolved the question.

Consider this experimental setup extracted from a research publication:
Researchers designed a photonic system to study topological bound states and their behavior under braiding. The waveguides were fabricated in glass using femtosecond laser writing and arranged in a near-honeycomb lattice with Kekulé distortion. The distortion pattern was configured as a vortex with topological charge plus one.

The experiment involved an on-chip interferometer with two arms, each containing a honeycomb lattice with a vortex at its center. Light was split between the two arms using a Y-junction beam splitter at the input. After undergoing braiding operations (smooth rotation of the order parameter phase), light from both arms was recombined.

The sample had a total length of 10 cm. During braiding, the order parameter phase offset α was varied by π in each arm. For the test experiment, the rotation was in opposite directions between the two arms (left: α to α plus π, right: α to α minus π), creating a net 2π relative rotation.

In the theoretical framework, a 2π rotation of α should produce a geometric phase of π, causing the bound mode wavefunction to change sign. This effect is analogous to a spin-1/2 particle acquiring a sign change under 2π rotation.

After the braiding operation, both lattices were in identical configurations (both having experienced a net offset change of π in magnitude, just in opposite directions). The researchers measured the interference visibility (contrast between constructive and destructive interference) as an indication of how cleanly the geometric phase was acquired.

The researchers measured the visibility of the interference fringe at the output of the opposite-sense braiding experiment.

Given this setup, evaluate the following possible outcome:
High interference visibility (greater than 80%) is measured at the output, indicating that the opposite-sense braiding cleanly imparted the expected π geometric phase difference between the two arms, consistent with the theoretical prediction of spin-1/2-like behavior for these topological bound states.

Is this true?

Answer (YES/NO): YES